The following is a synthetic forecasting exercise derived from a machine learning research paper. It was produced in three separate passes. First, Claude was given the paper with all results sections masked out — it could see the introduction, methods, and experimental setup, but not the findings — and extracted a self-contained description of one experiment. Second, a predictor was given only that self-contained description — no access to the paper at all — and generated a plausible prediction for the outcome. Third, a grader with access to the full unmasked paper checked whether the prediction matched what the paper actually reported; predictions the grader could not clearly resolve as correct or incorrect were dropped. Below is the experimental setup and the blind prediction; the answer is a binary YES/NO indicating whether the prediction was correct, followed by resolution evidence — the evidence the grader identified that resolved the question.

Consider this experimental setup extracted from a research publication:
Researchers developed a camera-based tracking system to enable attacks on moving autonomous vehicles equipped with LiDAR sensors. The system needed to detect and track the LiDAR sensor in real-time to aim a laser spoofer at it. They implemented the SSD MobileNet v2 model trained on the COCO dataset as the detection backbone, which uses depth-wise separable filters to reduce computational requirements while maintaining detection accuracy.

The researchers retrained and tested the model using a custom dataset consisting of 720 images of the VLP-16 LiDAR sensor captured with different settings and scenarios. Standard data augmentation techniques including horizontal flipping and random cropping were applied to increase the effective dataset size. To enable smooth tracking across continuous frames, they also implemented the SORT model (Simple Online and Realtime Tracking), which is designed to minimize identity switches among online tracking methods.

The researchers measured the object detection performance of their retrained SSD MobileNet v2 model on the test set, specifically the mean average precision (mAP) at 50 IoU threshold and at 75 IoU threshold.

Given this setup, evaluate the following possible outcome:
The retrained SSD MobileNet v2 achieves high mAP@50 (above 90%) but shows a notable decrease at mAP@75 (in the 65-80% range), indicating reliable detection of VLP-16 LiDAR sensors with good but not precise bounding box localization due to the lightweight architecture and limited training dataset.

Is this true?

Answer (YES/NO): NO